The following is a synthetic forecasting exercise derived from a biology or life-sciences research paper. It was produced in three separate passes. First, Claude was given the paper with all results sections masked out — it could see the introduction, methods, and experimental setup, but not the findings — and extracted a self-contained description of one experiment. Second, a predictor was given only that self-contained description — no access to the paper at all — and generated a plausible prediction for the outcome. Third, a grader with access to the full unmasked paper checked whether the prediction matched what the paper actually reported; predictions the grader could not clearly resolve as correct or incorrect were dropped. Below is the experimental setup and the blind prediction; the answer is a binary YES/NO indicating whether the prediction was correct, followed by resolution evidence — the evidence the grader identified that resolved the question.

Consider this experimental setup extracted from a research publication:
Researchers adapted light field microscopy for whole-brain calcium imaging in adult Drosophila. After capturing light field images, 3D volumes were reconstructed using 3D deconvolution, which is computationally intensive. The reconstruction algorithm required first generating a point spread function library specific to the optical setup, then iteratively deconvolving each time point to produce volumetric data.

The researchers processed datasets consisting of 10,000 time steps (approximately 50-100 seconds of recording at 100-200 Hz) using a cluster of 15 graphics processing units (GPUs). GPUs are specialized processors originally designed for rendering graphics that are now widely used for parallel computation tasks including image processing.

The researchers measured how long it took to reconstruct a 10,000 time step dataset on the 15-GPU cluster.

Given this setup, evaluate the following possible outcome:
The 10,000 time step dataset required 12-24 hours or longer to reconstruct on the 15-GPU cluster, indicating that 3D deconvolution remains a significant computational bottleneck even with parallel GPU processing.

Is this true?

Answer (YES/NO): NO